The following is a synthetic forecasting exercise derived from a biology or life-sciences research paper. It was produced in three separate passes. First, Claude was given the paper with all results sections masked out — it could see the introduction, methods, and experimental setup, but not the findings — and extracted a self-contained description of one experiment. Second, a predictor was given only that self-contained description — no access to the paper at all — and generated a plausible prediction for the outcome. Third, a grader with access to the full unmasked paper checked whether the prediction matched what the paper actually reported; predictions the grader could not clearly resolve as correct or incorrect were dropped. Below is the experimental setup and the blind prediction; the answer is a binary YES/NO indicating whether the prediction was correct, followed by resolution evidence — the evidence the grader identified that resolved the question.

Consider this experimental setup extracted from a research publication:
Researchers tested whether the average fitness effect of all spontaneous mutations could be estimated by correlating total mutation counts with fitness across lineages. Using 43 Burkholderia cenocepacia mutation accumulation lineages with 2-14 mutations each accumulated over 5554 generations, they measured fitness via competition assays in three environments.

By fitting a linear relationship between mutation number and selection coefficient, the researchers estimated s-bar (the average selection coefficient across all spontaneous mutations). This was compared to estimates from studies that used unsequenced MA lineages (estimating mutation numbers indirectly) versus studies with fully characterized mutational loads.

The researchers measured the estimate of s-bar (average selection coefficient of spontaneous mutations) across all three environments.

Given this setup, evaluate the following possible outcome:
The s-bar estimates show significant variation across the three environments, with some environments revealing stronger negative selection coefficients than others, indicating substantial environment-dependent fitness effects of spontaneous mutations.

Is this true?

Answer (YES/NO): NO